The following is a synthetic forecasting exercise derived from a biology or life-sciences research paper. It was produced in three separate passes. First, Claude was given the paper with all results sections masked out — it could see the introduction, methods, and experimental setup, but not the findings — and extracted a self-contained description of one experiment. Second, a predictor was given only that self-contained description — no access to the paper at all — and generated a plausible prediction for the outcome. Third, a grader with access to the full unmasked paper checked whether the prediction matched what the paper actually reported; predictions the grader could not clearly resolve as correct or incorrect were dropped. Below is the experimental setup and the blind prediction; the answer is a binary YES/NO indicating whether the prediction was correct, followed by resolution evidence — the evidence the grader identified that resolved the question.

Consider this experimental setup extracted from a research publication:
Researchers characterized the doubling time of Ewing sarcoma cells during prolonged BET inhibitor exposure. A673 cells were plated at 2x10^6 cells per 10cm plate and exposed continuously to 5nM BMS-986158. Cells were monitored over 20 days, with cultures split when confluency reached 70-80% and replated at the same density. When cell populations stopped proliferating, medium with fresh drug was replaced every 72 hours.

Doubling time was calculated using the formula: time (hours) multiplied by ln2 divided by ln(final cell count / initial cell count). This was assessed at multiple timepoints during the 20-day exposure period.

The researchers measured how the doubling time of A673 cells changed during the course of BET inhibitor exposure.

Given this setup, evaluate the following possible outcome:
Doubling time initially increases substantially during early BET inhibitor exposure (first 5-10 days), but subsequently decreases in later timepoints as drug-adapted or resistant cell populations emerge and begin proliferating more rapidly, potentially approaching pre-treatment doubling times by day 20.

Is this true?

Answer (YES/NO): NO